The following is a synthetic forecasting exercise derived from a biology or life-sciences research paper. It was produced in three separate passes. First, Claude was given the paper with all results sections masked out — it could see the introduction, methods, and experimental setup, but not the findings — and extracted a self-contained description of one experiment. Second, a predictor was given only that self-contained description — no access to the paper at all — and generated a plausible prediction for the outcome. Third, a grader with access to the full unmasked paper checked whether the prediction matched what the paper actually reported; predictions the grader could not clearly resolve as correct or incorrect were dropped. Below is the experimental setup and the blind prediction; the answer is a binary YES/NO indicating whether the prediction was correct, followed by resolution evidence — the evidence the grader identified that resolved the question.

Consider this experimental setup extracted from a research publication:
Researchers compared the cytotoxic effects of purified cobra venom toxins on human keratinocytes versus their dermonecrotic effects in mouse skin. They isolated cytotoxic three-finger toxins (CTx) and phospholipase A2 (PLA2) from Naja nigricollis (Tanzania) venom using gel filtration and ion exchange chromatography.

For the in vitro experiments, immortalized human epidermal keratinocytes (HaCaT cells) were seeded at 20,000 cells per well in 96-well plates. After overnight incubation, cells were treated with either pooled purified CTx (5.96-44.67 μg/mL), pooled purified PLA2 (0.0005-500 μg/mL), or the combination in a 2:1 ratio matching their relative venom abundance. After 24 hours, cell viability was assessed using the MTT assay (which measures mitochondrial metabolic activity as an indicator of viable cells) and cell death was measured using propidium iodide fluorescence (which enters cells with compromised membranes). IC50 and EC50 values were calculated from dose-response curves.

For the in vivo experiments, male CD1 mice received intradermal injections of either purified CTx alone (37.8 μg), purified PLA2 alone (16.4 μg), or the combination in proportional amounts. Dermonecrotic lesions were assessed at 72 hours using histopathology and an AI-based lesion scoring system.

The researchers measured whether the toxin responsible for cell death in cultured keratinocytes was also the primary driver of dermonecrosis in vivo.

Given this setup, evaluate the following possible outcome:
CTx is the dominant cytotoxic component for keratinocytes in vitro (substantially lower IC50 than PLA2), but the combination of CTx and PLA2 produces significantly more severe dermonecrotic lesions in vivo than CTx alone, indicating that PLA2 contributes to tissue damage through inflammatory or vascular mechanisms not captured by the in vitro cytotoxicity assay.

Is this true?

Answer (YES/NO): YES